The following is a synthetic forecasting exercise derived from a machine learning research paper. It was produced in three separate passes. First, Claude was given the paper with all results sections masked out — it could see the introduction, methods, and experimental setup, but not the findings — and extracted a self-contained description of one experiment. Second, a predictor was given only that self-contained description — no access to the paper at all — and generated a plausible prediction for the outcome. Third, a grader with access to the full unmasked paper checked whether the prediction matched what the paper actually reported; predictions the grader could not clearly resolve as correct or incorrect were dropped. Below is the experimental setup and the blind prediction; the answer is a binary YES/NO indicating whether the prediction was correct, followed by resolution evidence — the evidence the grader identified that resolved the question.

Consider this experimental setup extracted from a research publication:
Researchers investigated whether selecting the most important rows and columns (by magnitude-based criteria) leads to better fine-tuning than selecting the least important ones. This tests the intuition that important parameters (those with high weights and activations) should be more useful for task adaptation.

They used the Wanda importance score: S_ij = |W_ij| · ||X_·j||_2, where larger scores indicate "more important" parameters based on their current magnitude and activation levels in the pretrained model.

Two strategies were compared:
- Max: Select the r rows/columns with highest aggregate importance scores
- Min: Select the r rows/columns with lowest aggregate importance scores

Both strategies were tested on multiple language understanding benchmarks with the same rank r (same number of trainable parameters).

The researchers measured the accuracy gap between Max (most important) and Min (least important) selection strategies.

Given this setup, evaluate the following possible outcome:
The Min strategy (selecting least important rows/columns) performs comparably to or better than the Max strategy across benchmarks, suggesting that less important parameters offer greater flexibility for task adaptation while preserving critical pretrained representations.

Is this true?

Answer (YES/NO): NO